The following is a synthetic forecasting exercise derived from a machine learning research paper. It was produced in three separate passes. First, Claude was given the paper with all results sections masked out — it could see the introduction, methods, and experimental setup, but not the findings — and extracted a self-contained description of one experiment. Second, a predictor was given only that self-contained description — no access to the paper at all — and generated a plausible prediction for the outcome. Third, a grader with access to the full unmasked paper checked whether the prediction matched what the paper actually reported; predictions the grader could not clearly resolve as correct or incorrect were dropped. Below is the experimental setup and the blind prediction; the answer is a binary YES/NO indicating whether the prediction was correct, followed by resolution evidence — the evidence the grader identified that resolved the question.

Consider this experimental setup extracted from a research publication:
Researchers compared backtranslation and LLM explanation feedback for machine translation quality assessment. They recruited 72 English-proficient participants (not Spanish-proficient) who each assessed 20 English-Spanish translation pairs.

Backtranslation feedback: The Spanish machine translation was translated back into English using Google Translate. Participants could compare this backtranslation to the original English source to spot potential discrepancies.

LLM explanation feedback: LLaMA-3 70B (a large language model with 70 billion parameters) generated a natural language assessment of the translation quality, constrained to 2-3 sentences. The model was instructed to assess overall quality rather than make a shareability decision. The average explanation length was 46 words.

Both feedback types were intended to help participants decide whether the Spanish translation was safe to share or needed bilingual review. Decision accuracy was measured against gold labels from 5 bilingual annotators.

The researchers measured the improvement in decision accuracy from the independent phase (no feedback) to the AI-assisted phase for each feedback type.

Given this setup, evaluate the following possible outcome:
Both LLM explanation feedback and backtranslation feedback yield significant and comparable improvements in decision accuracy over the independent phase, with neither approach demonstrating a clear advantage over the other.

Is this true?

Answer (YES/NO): NO